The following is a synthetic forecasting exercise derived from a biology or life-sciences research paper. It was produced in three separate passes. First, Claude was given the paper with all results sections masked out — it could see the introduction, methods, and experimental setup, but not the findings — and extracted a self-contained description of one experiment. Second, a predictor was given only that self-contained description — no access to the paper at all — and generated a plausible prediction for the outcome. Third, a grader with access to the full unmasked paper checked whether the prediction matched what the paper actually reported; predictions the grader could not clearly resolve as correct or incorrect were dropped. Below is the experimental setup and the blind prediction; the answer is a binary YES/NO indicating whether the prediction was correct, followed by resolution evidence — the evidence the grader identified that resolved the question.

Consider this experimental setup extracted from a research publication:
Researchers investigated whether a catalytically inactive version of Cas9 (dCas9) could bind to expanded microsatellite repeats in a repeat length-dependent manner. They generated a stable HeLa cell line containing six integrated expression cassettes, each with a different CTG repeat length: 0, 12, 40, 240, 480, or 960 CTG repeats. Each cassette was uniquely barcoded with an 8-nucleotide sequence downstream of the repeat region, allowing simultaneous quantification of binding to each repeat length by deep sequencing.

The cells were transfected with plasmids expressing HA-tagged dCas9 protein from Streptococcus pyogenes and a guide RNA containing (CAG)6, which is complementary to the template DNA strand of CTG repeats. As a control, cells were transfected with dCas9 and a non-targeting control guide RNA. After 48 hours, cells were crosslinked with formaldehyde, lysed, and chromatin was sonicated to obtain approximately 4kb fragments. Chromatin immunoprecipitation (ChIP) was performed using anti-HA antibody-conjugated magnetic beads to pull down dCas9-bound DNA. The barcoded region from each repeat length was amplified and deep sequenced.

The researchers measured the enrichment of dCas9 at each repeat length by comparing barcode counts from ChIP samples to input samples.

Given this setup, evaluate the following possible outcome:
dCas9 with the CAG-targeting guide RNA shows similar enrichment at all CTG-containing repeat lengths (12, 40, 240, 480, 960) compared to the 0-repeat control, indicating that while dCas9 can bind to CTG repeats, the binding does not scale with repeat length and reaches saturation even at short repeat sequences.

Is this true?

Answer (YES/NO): NO